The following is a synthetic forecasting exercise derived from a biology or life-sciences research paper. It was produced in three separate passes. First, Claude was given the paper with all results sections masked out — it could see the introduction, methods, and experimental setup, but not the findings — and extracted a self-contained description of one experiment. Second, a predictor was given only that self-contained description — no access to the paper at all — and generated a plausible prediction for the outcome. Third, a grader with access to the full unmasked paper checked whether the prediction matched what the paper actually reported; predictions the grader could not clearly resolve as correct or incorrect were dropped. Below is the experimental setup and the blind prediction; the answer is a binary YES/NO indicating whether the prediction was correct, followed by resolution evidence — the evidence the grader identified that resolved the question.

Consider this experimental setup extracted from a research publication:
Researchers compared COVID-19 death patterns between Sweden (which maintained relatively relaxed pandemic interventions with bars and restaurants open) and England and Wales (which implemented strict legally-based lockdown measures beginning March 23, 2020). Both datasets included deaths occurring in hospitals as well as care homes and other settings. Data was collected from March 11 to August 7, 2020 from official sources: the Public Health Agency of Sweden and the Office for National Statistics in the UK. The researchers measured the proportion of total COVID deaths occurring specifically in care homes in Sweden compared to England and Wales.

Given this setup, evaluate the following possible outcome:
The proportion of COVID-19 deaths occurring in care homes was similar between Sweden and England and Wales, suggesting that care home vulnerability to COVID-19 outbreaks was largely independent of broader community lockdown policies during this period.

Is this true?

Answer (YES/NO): NO